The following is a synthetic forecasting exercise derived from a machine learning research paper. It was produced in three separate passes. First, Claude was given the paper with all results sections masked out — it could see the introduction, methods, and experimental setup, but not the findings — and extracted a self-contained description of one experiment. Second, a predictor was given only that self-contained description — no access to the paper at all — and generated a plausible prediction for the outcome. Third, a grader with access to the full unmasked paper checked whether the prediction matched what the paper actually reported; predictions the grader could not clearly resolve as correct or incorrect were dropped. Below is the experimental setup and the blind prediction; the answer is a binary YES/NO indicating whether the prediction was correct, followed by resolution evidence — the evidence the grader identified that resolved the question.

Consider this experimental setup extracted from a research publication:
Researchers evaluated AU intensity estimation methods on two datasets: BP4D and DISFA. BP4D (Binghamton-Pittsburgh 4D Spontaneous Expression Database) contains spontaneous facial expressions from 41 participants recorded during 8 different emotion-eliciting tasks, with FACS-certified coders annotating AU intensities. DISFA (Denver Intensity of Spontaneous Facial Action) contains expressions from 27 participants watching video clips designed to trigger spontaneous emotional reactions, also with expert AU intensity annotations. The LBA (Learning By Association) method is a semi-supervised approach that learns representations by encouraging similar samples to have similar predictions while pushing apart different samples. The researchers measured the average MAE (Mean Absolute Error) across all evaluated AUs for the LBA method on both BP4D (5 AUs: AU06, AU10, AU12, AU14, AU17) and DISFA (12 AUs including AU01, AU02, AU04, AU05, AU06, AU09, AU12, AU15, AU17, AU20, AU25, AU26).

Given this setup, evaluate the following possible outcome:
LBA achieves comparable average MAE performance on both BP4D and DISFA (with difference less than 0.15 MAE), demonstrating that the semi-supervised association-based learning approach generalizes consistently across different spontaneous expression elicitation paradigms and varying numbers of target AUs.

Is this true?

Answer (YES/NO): NO